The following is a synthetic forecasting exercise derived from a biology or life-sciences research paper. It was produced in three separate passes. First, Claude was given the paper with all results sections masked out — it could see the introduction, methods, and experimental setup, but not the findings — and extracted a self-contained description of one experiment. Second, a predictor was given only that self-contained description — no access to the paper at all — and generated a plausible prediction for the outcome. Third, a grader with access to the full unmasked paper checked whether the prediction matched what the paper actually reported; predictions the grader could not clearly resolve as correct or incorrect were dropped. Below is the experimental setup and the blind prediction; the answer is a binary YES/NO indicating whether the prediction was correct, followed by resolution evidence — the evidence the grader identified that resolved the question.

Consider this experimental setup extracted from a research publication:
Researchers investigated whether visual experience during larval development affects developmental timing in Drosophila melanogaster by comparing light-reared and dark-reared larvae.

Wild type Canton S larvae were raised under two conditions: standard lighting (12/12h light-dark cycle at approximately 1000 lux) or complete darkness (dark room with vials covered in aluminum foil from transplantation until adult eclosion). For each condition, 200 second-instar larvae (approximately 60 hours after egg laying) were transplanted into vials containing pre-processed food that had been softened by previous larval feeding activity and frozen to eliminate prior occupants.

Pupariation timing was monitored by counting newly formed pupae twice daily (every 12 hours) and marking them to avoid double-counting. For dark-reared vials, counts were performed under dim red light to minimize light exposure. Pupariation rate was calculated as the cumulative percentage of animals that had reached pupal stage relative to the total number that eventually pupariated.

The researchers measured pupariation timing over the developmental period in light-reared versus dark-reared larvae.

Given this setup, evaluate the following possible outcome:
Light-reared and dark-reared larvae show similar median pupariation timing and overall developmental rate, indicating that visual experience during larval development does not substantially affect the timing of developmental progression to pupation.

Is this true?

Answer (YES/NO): NO